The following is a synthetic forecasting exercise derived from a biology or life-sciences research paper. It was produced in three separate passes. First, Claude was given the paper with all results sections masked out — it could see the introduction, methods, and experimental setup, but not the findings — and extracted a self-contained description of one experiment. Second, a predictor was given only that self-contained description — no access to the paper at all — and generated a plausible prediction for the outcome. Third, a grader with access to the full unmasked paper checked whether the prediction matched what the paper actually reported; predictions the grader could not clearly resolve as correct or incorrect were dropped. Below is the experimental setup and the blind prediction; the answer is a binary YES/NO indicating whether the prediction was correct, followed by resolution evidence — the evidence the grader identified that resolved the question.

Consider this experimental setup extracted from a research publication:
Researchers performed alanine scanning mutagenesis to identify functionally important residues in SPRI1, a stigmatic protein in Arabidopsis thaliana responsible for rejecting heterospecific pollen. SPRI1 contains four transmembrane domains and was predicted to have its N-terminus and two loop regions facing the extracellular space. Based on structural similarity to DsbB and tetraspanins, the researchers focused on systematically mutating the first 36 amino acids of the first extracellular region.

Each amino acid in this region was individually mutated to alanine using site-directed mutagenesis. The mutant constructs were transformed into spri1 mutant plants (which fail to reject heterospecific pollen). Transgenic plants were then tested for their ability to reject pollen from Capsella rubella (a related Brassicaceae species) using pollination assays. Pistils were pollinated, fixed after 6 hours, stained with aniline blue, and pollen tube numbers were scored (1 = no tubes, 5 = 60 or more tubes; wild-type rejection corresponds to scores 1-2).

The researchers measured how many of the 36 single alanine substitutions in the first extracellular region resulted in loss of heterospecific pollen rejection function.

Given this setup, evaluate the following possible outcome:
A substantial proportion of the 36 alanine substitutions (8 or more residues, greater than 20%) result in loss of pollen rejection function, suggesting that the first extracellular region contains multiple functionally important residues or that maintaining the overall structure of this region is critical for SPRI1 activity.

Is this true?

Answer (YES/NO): YES